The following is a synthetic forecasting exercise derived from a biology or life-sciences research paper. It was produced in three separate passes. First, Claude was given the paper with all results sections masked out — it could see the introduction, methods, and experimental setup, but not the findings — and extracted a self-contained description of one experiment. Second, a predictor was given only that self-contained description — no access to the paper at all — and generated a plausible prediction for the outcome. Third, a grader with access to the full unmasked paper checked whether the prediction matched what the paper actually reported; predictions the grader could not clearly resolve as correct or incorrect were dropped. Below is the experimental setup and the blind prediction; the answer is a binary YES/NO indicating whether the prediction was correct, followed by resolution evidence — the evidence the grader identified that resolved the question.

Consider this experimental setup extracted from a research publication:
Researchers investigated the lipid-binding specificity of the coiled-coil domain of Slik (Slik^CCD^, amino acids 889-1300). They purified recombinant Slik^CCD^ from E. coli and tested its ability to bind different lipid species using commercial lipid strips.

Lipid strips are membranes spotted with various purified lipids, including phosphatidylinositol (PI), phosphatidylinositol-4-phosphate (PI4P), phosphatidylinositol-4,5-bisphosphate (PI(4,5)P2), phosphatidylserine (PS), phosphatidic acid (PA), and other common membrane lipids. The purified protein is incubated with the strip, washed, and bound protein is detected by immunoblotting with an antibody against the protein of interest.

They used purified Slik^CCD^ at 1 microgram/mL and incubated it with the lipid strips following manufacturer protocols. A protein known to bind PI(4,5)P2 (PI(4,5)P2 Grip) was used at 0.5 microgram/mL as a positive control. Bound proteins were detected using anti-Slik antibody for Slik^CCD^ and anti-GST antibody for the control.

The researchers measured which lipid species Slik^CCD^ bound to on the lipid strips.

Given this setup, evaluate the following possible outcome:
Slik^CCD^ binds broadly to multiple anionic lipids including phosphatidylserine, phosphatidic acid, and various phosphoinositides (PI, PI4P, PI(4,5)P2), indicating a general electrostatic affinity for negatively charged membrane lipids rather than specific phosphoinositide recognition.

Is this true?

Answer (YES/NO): NO